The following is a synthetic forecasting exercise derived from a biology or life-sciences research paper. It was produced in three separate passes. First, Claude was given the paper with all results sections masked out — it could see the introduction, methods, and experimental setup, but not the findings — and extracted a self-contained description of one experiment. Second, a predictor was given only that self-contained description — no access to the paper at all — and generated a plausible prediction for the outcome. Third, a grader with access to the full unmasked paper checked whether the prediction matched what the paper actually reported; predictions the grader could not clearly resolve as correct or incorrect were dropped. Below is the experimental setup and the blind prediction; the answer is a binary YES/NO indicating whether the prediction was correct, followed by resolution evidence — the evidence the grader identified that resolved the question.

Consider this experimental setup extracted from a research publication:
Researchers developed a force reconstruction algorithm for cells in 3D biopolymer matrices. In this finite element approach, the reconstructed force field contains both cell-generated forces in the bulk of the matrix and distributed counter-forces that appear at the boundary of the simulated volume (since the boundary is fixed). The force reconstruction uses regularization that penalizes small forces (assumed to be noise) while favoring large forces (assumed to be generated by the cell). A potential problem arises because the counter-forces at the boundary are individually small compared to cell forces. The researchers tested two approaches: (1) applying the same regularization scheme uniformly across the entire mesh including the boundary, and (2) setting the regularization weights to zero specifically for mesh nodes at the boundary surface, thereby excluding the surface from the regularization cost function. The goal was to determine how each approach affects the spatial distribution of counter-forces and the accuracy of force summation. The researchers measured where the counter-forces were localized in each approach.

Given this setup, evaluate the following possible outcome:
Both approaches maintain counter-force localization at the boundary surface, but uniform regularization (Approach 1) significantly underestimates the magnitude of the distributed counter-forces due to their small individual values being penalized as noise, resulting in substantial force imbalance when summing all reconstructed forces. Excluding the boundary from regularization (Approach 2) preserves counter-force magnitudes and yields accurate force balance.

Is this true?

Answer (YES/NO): NO